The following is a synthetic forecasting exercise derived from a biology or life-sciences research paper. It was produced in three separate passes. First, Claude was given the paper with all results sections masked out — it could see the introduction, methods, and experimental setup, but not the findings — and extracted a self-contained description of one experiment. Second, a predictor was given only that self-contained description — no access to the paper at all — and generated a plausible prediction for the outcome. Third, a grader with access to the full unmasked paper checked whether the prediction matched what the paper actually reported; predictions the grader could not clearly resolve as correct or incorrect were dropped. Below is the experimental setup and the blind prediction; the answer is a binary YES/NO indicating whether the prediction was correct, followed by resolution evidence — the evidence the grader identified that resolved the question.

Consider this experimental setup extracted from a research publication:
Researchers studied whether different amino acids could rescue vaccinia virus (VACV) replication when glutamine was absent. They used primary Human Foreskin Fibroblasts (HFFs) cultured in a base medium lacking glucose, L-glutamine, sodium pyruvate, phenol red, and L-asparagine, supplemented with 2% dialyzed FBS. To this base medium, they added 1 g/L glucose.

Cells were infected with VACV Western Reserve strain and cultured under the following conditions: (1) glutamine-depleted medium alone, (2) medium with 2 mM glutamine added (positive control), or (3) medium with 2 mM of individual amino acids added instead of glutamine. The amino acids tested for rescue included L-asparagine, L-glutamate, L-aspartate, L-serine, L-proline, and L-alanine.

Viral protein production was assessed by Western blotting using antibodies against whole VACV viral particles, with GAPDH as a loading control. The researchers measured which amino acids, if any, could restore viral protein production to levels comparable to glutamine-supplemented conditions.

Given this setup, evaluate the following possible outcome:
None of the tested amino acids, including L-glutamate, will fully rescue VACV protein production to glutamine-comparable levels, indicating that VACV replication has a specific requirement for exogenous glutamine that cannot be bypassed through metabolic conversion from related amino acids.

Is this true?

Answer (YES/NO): NO